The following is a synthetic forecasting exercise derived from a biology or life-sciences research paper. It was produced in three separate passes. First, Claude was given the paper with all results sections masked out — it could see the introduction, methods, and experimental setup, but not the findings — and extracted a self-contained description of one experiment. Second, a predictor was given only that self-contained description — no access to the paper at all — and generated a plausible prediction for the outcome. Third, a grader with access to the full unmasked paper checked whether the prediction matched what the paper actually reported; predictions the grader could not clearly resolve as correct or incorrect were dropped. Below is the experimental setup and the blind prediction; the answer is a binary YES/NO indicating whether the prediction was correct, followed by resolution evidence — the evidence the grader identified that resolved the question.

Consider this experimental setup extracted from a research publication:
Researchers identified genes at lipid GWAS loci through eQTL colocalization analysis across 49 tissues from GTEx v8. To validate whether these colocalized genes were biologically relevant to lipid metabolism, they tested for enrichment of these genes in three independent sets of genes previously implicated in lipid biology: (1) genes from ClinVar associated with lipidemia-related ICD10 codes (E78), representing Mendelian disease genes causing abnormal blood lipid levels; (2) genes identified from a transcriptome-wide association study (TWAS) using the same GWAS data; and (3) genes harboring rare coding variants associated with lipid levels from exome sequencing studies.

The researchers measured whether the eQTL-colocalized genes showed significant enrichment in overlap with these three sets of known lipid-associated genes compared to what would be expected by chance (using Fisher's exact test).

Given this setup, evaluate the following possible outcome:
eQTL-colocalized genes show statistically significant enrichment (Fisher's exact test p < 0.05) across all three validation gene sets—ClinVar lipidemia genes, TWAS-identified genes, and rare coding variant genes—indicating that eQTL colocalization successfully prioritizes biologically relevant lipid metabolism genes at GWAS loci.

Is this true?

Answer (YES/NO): YES